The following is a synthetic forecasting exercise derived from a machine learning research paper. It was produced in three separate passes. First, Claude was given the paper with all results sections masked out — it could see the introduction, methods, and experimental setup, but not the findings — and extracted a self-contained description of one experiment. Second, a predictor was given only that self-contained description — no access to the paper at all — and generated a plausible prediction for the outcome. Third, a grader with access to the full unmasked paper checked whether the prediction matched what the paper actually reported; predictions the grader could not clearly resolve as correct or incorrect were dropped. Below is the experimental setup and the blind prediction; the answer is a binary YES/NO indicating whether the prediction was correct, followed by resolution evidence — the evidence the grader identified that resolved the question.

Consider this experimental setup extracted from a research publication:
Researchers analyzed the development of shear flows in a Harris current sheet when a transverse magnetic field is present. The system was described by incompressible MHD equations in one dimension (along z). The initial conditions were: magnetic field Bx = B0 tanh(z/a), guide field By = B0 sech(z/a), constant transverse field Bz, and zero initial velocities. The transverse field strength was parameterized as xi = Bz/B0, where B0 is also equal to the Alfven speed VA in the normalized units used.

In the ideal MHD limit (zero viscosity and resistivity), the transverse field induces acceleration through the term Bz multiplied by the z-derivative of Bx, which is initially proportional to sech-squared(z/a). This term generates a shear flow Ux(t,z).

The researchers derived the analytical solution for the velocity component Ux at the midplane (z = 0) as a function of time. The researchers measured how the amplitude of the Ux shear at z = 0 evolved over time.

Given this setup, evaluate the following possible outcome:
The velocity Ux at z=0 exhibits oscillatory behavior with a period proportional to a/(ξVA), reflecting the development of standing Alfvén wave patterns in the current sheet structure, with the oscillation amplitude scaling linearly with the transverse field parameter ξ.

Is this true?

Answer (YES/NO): NO